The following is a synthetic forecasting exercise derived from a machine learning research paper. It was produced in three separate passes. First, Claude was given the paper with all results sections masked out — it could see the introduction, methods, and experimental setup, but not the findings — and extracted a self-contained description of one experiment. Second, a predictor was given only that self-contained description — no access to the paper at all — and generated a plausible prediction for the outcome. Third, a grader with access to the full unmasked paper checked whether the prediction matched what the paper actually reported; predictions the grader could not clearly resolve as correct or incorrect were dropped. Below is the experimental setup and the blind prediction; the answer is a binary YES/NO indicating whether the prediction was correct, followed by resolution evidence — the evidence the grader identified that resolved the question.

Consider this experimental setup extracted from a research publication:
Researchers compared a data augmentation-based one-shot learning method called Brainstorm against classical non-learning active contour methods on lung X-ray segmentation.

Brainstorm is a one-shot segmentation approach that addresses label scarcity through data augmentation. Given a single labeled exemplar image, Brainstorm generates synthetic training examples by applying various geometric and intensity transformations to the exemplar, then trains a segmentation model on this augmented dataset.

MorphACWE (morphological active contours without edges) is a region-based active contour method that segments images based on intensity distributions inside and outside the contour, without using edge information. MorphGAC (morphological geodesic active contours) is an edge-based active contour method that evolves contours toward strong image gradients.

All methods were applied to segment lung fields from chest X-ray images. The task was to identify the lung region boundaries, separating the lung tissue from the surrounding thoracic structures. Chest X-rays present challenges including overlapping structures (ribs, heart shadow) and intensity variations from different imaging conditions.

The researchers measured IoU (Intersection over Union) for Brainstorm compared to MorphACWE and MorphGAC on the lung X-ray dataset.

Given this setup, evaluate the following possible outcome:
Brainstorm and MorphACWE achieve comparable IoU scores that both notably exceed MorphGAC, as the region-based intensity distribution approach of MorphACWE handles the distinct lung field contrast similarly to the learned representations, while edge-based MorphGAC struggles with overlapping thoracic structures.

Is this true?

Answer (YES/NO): YES